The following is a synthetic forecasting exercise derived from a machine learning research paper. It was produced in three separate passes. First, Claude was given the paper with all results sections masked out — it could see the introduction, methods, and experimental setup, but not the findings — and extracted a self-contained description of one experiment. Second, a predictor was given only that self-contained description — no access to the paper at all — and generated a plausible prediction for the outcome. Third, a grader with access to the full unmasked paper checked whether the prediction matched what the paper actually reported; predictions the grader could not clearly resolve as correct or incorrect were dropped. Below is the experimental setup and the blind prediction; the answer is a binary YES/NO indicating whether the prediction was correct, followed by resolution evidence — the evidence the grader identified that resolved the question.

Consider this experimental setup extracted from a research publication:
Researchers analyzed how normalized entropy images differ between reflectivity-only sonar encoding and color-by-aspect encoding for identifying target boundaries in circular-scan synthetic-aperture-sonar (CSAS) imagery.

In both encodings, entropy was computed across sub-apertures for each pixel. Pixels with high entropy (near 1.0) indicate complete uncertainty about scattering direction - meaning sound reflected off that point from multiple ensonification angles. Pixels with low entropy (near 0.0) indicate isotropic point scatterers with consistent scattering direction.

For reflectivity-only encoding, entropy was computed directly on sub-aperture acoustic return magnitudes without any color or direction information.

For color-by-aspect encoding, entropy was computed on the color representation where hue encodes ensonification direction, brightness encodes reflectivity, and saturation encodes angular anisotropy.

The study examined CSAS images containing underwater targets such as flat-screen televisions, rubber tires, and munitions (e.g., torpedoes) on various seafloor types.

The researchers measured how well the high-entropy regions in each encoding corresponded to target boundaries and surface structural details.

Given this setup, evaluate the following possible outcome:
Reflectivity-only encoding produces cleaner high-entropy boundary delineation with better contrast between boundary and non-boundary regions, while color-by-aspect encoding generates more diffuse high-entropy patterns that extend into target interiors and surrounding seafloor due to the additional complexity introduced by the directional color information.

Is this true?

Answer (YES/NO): NO